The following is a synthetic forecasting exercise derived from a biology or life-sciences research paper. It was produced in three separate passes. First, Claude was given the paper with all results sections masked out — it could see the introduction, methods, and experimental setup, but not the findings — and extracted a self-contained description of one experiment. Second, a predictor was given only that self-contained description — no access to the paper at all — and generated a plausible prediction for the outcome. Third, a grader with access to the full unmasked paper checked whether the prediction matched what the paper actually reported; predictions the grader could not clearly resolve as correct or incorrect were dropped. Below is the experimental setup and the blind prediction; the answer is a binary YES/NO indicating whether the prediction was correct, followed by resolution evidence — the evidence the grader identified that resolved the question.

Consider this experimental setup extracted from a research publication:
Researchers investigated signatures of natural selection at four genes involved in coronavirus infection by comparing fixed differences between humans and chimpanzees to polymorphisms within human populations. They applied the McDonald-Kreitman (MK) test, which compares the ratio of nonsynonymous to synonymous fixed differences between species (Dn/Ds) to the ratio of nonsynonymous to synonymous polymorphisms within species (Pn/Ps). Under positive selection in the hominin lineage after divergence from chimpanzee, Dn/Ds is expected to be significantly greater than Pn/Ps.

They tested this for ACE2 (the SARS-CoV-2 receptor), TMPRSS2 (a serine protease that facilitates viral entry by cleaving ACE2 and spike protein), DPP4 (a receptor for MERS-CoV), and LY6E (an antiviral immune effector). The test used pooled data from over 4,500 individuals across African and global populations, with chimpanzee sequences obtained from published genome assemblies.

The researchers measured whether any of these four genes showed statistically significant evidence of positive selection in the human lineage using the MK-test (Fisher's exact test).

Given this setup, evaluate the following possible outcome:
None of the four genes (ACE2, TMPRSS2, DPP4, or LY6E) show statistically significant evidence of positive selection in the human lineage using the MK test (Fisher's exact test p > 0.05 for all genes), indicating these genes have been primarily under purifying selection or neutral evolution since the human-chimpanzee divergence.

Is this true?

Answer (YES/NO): NO